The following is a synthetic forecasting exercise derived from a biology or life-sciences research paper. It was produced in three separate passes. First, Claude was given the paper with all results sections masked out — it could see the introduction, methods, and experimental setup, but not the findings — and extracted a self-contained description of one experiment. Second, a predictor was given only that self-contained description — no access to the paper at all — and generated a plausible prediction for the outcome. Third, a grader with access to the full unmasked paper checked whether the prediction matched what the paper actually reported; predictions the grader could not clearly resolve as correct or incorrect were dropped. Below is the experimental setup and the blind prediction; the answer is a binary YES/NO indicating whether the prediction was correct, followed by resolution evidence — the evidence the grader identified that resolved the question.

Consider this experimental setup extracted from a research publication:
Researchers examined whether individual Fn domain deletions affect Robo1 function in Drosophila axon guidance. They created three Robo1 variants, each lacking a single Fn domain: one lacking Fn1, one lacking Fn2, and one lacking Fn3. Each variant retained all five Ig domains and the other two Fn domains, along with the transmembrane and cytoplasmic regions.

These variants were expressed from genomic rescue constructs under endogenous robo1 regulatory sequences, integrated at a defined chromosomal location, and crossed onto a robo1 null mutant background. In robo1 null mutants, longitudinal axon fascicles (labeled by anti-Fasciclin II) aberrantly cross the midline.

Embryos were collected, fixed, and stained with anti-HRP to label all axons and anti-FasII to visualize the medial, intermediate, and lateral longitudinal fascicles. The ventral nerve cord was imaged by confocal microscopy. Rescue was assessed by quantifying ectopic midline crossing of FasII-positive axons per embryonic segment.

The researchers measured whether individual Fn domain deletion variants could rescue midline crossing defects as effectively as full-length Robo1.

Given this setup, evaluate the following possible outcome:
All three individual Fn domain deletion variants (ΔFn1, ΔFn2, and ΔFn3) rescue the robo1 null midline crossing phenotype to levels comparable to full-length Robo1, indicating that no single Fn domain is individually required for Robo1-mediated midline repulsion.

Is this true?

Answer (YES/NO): YES